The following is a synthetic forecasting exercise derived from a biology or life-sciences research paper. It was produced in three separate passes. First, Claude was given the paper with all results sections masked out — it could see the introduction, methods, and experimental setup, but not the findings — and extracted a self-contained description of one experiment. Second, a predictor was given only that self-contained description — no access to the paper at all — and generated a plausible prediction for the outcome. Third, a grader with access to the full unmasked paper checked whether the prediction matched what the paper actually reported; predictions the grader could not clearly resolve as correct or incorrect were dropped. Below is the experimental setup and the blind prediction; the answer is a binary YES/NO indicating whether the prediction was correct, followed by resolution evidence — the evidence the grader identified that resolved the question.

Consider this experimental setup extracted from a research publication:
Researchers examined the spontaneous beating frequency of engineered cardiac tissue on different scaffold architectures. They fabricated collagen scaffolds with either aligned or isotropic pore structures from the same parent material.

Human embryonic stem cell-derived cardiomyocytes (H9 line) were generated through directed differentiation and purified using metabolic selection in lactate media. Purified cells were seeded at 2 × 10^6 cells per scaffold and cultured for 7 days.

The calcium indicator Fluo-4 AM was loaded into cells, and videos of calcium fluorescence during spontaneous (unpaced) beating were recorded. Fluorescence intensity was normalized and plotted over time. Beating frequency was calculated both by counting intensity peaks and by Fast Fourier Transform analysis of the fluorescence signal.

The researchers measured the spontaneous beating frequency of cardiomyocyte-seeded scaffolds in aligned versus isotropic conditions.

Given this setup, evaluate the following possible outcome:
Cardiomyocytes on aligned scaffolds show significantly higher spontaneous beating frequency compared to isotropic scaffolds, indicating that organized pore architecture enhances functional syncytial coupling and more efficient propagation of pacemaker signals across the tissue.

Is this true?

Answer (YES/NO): YES